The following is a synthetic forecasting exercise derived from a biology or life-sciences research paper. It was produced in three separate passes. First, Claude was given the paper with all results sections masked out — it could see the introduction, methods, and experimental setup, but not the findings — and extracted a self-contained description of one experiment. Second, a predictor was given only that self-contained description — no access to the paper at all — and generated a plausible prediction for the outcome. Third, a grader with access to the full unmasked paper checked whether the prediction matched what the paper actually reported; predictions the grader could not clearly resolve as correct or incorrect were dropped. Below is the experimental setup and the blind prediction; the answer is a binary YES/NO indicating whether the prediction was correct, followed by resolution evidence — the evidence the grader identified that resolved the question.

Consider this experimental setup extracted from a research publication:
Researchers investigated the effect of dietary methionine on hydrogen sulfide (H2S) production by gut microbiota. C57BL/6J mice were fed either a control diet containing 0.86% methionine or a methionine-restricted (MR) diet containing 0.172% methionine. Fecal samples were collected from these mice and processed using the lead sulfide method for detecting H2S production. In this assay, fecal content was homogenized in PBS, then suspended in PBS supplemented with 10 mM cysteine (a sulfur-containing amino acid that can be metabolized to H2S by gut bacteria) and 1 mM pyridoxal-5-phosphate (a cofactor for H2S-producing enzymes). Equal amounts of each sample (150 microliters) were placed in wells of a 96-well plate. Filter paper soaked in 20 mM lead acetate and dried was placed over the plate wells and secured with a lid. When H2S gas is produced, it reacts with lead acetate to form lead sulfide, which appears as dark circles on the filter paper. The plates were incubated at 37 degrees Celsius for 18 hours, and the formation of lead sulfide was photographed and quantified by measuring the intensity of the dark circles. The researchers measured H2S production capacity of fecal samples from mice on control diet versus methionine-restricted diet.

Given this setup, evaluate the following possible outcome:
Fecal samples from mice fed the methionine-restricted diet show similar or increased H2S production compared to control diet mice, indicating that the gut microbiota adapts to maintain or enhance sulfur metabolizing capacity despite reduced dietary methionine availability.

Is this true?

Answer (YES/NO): NO